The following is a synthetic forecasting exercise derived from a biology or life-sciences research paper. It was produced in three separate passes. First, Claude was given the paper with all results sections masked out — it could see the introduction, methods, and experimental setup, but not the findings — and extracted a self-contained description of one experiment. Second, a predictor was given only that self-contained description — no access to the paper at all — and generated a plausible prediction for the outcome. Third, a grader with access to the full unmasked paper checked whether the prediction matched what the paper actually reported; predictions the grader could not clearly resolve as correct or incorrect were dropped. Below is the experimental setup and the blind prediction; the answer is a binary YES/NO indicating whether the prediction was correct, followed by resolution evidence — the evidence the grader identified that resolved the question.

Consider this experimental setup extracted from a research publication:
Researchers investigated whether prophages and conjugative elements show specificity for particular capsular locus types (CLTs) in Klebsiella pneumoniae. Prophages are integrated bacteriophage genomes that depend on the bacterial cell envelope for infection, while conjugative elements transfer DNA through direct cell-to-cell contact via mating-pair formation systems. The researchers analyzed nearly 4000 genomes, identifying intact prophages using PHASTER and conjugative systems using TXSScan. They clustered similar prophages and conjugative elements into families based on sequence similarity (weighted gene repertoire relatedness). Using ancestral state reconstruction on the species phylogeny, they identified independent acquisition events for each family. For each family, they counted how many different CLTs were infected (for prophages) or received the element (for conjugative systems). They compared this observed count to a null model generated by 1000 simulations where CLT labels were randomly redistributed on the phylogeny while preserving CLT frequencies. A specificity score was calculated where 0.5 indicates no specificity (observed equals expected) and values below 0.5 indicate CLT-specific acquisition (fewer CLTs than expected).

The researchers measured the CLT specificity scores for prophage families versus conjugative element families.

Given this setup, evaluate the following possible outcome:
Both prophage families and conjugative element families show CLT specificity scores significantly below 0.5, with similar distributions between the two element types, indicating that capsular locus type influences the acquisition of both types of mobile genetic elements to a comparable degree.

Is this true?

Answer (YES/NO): NO